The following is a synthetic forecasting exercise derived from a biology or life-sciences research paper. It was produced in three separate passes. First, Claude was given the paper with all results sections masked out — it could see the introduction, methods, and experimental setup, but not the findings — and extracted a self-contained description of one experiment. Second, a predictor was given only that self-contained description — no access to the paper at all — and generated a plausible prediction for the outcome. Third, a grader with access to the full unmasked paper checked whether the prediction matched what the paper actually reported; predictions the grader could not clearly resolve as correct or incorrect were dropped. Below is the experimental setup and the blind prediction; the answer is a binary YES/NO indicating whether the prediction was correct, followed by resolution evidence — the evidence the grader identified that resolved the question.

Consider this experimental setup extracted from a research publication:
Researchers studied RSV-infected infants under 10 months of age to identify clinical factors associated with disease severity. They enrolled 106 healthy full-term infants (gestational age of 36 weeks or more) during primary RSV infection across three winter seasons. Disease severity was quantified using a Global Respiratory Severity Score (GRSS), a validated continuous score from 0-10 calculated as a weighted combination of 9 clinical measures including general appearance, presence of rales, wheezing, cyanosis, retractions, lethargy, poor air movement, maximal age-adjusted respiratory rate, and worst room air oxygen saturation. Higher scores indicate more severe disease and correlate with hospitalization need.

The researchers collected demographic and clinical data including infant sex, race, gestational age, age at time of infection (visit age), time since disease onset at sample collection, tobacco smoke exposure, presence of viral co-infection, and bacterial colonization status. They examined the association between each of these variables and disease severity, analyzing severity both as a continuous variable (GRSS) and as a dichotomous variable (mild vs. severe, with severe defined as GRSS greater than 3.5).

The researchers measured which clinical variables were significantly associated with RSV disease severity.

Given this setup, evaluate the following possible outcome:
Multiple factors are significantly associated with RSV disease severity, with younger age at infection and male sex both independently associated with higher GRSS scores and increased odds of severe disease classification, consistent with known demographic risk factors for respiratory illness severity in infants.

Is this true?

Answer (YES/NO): NO